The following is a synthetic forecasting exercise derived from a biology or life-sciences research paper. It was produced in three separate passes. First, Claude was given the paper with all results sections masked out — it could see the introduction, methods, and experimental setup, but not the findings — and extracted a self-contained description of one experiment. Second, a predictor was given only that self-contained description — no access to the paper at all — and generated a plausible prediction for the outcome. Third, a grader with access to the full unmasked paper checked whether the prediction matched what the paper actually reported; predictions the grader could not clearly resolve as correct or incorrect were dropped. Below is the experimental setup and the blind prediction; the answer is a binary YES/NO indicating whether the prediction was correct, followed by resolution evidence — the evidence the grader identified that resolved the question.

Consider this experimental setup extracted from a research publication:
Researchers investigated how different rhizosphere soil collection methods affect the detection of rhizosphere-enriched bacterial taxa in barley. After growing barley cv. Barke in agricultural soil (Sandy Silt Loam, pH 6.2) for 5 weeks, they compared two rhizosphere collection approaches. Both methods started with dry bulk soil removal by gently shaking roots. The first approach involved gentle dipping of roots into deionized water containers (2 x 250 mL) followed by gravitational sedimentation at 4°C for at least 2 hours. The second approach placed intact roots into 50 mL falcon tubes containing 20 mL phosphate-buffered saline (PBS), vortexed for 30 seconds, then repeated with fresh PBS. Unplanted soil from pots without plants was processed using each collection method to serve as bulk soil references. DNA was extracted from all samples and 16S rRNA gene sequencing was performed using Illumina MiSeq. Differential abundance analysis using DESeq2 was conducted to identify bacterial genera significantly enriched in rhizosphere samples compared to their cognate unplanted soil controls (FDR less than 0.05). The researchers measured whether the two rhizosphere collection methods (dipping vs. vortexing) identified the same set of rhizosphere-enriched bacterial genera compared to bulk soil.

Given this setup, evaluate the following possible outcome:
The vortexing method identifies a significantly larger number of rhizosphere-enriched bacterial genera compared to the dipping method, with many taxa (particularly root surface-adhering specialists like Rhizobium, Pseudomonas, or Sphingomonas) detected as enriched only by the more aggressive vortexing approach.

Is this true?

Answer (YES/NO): NO